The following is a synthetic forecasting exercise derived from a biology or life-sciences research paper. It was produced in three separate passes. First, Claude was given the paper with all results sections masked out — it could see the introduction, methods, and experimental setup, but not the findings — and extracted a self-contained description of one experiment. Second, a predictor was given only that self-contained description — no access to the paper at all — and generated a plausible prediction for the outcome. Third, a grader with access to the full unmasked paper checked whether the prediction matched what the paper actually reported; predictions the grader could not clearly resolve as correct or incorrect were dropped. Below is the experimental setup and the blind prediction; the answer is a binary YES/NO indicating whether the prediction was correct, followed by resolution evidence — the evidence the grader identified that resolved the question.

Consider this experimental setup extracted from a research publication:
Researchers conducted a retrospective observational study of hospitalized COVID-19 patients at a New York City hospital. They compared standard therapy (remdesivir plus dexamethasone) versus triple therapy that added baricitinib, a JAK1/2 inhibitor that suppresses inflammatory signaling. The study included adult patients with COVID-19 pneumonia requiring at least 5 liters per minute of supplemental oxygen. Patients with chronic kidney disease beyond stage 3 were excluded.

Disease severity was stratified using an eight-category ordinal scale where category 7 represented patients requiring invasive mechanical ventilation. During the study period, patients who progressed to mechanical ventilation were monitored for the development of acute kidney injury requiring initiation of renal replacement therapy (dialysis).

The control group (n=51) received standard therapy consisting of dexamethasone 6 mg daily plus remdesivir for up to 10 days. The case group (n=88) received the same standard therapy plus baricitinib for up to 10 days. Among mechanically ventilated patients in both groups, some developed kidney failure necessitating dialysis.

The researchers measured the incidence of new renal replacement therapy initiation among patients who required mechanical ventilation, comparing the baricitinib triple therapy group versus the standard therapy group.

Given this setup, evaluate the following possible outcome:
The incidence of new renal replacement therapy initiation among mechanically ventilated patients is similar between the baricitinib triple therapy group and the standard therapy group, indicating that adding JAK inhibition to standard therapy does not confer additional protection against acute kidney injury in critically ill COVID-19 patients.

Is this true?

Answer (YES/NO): NO